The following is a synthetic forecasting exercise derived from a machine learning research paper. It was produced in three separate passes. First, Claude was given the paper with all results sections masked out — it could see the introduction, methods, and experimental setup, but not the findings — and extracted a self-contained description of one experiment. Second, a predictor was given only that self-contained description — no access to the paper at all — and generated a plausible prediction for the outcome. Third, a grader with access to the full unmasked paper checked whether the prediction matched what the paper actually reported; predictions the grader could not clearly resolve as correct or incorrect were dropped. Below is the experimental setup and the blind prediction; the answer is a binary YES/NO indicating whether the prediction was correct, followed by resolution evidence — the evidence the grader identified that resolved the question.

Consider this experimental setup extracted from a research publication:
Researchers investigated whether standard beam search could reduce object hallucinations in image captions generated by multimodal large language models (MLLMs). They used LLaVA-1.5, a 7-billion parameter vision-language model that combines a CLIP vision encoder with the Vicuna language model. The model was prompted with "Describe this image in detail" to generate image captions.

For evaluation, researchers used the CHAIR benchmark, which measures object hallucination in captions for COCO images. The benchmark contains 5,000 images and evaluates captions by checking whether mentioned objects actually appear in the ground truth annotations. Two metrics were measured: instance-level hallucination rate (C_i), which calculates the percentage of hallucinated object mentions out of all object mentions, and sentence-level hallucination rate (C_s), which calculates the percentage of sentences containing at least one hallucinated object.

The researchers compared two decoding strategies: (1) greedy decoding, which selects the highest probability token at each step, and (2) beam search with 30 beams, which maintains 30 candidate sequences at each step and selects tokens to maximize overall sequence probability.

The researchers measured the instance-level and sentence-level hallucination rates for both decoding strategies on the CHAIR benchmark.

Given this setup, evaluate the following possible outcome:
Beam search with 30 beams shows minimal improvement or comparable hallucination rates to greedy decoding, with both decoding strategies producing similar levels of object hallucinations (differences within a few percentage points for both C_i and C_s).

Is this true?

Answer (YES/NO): NO